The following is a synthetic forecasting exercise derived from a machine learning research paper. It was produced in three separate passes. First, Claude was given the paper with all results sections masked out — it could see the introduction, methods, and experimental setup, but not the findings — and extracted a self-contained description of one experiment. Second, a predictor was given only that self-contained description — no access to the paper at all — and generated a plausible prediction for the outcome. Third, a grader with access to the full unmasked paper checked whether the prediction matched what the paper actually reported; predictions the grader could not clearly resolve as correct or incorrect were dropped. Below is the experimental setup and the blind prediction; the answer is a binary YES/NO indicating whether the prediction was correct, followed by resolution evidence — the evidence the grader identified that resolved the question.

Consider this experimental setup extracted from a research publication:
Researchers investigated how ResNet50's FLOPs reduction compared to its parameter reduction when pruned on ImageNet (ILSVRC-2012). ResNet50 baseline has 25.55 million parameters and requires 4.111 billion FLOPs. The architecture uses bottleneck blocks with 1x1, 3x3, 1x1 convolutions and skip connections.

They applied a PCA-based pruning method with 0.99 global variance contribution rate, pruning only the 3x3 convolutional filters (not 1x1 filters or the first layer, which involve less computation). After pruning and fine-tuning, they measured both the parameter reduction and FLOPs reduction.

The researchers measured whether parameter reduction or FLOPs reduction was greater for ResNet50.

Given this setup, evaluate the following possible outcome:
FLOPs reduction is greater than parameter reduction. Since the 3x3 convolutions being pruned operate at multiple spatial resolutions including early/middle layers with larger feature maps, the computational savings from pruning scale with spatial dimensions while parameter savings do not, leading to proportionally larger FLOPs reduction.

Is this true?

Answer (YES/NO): YES